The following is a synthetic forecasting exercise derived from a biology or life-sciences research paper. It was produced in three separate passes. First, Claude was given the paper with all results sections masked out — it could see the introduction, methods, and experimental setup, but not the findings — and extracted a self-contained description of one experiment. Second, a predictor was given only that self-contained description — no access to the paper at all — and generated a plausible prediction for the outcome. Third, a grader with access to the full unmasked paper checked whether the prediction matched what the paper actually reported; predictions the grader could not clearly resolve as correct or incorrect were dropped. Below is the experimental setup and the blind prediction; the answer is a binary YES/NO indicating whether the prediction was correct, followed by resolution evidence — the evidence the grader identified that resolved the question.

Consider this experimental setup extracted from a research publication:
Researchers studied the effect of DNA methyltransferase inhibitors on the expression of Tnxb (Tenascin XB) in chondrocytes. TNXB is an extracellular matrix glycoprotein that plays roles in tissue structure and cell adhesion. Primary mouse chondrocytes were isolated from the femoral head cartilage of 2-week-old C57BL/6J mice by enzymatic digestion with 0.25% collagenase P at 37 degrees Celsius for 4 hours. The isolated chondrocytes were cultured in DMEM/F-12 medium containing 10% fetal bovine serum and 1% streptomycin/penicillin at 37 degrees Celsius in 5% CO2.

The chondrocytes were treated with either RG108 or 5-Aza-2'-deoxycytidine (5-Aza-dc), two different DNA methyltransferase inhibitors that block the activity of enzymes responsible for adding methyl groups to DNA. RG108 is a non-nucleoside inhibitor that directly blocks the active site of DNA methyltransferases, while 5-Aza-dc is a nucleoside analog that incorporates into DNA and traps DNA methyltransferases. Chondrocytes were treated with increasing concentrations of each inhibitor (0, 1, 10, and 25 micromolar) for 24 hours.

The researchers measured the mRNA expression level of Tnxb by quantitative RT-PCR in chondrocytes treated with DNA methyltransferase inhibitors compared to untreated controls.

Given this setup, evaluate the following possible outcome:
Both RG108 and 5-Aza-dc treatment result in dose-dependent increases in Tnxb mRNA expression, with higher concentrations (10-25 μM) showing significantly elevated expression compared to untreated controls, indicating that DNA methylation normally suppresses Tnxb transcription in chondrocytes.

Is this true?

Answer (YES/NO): YES